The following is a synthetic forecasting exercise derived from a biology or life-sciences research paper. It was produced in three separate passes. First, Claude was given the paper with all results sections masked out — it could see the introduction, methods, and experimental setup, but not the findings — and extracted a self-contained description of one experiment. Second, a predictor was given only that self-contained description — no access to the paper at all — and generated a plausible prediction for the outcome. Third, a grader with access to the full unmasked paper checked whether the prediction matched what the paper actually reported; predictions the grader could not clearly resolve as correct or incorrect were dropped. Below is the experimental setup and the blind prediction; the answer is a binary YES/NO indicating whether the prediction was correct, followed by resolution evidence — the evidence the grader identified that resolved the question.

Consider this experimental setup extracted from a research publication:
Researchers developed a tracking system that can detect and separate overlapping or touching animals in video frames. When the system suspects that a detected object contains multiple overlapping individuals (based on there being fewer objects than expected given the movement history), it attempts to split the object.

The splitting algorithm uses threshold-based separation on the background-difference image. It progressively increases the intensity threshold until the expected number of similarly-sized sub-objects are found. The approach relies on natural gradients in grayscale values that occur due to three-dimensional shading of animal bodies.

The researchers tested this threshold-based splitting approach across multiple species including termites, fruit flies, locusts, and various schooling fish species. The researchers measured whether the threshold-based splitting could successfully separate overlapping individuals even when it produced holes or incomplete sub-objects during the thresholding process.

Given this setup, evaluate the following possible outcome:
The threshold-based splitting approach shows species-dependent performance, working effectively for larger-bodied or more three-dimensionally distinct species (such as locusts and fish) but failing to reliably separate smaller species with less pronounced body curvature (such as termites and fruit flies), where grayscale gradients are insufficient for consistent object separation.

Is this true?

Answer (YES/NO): NO